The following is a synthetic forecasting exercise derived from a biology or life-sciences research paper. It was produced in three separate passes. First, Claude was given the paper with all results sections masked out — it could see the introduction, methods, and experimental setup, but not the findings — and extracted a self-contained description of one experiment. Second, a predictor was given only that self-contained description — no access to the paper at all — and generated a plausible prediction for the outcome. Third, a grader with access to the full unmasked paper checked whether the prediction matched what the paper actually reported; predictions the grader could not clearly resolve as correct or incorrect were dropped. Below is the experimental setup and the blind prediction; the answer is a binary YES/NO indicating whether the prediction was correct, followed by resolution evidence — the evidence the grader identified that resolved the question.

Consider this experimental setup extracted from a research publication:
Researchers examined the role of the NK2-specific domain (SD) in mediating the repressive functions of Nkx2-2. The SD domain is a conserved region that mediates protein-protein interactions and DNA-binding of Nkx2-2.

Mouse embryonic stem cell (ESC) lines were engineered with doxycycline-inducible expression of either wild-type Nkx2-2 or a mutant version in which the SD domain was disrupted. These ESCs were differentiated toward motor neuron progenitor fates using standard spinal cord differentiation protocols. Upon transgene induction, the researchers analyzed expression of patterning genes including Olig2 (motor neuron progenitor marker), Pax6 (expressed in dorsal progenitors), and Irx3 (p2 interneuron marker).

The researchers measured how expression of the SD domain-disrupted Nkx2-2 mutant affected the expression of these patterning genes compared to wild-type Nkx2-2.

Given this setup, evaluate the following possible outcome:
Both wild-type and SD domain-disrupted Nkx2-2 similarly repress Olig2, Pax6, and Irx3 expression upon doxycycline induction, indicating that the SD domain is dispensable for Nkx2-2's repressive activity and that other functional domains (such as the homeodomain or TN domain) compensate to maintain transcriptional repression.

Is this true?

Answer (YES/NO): YES